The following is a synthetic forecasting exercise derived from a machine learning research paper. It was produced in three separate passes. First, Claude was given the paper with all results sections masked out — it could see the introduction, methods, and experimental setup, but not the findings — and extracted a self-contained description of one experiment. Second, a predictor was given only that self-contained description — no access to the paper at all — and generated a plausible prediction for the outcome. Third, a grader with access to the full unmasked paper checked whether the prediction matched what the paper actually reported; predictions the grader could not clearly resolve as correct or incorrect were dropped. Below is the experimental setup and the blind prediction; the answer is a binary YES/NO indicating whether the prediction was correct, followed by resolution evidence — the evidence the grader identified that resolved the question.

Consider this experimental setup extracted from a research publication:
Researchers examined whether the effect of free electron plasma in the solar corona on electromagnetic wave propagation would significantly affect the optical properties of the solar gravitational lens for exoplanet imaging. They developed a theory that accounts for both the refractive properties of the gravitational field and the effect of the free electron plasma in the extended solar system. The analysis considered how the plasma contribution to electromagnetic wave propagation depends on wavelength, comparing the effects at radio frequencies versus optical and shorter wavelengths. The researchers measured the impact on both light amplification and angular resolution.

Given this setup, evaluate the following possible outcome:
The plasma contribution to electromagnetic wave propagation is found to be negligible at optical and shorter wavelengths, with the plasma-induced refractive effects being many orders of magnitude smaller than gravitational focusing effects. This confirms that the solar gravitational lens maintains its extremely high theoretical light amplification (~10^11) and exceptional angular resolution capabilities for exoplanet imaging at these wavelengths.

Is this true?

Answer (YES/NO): YES